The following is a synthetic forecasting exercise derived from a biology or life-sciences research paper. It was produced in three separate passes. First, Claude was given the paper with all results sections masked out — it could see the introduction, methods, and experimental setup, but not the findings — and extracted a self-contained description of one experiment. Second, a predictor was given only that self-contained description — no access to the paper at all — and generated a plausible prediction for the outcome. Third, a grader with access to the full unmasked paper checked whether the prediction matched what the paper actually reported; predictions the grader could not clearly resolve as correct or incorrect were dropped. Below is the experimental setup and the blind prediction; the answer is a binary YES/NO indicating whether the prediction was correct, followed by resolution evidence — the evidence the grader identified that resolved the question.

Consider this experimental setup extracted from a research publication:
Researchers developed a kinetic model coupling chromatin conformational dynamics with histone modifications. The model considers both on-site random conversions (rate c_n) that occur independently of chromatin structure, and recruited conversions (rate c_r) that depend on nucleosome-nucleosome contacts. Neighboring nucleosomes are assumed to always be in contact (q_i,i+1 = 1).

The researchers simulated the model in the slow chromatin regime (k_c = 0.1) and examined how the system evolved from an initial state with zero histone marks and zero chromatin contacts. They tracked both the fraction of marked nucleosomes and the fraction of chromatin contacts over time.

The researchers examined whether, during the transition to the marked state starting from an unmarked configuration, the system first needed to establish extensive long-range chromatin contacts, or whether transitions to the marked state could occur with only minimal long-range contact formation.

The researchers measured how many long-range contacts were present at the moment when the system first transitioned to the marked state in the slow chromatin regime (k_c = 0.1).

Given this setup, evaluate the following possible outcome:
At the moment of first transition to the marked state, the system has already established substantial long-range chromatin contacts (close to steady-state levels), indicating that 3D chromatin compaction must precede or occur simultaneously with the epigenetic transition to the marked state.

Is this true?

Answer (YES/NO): NO